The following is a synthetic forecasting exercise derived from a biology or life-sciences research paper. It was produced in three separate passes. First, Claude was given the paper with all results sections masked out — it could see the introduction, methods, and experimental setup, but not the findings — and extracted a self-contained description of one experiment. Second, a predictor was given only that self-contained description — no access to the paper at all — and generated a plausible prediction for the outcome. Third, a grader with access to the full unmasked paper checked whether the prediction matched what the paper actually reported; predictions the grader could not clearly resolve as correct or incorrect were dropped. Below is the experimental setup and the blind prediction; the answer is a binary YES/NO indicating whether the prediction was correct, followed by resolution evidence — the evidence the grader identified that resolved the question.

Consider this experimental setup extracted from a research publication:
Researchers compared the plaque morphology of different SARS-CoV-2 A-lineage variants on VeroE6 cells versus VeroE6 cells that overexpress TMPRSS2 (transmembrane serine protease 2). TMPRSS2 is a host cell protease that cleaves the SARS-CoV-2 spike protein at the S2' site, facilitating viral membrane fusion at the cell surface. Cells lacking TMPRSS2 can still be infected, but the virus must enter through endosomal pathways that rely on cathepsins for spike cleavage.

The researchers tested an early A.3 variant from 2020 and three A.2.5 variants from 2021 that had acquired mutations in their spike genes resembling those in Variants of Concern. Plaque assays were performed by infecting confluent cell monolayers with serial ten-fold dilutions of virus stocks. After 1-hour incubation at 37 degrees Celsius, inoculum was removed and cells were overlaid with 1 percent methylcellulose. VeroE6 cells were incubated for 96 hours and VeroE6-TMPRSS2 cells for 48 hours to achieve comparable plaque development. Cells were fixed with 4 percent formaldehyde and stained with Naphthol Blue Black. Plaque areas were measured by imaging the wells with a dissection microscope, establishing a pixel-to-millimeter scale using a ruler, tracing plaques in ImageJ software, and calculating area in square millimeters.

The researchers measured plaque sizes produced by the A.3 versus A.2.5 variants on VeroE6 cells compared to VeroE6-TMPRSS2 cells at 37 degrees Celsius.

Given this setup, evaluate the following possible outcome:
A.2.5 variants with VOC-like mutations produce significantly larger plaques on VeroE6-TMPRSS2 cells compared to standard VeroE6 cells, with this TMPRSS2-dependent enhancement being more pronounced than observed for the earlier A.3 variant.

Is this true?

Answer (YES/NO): NO